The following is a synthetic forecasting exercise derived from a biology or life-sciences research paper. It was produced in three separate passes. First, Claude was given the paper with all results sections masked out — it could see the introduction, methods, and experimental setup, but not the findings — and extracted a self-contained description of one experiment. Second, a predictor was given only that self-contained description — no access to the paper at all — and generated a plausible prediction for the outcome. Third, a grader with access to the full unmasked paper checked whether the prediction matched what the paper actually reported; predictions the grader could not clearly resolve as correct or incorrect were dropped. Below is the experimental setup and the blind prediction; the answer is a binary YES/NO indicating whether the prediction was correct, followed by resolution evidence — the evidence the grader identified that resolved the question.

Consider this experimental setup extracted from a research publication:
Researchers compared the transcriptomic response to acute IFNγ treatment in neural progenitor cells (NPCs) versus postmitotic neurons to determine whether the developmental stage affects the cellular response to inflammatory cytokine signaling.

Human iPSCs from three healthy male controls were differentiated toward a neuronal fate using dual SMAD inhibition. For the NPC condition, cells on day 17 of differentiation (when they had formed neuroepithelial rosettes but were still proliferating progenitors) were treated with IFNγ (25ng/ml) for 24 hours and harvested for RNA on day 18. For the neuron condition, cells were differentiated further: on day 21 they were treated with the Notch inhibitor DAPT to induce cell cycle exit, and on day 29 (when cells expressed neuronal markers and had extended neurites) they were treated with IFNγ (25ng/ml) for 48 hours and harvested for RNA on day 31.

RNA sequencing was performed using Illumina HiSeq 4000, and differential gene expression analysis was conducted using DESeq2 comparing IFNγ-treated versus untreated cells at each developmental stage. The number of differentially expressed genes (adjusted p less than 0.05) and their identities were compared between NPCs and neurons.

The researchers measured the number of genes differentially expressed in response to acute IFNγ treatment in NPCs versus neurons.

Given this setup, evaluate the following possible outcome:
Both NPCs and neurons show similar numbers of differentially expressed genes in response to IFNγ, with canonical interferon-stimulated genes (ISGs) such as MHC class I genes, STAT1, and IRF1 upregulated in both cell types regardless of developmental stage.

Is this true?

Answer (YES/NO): NO